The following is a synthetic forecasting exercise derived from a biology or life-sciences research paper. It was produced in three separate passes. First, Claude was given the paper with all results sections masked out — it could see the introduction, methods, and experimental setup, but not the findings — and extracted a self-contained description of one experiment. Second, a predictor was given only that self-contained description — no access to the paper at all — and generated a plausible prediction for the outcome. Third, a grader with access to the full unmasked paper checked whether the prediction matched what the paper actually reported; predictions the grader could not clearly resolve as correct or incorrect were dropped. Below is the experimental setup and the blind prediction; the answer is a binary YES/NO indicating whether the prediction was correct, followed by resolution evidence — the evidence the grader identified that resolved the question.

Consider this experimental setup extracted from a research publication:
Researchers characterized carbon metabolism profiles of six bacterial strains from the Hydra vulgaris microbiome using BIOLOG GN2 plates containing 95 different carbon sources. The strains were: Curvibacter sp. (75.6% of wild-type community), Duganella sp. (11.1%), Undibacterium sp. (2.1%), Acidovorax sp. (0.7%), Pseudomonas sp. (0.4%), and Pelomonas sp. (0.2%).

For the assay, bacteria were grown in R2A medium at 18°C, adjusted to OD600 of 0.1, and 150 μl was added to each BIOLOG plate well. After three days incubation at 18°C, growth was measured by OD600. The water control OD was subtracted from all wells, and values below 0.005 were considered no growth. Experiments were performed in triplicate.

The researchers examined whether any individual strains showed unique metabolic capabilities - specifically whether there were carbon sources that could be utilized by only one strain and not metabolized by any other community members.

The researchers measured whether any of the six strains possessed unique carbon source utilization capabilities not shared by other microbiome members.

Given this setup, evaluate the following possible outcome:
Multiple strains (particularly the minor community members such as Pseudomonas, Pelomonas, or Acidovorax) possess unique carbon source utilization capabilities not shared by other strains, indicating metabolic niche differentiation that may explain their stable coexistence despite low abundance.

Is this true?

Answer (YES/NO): NO